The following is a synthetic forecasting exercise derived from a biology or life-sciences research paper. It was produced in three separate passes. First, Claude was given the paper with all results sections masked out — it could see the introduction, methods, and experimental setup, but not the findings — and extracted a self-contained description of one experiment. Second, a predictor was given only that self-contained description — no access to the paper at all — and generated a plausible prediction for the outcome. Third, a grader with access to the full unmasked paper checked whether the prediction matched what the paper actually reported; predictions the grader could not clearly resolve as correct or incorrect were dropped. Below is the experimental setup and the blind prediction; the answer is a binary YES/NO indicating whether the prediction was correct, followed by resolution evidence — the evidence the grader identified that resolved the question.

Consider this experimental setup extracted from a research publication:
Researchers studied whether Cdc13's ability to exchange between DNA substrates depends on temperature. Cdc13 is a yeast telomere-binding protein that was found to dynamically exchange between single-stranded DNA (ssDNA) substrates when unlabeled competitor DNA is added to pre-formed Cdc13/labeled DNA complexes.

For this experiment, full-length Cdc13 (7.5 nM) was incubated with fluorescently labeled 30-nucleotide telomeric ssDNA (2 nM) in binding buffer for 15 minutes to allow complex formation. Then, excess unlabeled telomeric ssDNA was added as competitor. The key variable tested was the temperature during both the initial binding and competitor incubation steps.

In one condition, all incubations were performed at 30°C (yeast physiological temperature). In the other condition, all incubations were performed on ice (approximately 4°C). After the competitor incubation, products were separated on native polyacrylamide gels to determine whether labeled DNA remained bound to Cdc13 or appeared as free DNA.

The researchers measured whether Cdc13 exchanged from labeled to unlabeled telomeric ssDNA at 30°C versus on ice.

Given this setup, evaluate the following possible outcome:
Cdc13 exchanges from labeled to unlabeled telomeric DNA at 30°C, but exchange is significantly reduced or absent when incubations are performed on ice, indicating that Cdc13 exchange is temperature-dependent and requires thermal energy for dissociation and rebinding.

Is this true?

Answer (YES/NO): YES